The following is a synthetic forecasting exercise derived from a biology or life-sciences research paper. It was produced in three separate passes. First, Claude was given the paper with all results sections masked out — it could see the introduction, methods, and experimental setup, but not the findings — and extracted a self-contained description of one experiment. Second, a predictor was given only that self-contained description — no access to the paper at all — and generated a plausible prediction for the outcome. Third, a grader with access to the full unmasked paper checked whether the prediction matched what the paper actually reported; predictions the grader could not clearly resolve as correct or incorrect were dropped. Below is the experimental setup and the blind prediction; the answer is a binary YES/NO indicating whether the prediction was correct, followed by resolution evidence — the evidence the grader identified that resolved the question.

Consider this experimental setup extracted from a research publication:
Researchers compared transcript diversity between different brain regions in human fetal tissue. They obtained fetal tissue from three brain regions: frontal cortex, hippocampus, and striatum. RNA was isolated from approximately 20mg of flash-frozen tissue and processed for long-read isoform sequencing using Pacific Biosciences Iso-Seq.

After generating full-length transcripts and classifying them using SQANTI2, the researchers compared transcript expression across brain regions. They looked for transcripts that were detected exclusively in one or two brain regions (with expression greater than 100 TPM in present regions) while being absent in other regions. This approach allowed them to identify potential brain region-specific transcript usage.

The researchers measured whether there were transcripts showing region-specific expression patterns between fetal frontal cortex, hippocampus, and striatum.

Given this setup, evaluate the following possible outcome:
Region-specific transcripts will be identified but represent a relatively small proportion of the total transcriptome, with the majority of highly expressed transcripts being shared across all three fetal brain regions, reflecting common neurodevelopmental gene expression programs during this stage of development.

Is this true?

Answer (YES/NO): NO